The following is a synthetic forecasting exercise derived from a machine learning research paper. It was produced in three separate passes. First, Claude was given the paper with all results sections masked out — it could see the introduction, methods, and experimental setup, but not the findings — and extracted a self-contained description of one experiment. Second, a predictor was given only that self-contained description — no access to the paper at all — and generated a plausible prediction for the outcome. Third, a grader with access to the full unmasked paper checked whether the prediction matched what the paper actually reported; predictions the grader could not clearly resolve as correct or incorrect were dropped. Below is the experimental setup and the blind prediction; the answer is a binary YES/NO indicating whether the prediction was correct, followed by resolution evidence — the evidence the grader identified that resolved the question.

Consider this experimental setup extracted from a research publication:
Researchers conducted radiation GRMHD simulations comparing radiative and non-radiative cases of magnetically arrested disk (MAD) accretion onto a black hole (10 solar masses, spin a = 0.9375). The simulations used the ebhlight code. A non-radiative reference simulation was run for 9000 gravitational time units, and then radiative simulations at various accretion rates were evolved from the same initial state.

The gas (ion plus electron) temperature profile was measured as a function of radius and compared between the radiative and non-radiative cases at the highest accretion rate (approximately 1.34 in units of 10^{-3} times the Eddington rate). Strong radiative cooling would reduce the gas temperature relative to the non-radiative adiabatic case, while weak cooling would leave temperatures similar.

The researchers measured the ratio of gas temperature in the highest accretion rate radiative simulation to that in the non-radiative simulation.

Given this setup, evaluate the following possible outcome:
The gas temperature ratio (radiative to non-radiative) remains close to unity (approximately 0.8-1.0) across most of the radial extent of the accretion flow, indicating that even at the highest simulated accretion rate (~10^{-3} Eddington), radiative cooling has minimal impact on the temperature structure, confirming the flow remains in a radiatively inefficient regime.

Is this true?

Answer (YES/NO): NO